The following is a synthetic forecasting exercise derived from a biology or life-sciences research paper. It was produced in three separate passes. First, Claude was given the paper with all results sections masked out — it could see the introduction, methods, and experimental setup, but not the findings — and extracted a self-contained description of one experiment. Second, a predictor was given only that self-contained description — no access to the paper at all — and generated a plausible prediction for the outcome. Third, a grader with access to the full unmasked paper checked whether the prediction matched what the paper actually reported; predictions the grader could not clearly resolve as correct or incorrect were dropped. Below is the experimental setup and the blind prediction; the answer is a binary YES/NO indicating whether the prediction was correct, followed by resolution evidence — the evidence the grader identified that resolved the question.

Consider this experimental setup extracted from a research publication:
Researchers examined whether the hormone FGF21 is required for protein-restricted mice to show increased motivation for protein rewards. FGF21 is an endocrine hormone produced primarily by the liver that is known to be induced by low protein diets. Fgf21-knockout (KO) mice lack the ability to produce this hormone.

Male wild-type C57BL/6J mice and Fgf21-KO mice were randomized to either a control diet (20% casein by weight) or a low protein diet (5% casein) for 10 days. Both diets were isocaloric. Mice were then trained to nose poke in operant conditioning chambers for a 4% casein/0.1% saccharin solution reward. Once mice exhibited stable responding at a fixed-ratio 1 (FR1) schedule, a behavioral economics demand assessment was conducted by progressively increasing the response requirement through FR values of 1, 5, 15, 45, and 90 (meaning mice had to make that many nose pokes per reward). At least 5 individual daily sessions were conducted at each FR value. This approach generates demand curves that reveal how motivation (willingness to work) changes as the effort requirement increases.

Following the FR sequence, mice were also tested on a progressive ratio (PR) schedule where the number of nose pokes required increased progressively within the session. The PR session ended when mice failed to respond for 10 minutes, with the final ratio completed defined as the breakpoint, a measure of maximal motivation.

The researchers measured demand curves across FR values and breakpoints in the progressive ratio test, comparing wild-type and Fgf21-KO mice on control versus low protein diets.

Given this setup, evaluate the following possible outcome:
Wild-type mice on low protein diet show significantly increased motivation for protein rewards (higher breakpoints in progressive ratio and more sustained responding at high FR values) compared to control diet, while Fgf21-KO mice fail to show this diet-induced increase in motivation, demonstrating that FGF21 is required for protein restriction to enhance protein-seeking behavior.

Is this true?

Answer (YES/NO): NO